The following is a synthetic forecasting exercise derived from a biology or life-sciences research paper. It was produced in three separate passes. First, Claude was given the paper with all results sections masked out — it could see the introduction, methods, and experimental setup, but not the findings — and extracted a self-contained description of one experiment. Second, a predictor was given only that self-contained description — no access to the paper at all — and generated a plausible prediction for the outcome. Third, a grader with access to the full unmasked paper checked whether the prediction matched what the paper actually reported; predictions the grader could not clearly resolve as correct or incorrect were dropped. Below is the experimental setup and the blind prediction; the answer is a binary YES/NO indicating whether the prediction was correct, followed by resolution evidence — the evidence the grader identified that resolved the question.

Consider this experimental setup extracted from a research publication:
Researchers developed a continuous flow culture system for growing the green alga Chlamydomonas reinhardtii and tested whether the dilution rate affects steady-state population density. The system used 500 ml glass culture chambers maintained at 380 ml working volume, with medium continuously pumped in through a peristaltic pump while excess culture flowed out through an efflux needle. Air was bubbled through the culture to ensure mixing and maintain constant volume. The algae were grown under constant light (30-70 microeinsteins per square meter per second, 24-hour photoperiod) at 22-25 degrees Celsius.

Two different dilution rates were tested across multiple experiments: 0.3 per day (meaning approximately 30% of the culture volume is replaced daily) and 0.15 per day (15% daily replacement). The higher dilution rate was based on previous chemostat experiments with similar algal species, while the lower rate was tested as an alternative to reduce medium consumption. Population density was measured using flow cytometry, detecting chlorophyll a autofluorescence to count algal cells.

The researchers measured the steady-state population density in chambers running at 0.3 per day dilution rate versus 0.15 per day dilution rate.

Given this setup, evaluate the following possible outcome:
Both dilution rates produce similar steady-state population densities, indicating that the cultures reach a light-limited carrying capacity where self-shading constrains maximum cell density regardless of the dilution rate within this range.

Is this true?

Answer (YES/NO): NO